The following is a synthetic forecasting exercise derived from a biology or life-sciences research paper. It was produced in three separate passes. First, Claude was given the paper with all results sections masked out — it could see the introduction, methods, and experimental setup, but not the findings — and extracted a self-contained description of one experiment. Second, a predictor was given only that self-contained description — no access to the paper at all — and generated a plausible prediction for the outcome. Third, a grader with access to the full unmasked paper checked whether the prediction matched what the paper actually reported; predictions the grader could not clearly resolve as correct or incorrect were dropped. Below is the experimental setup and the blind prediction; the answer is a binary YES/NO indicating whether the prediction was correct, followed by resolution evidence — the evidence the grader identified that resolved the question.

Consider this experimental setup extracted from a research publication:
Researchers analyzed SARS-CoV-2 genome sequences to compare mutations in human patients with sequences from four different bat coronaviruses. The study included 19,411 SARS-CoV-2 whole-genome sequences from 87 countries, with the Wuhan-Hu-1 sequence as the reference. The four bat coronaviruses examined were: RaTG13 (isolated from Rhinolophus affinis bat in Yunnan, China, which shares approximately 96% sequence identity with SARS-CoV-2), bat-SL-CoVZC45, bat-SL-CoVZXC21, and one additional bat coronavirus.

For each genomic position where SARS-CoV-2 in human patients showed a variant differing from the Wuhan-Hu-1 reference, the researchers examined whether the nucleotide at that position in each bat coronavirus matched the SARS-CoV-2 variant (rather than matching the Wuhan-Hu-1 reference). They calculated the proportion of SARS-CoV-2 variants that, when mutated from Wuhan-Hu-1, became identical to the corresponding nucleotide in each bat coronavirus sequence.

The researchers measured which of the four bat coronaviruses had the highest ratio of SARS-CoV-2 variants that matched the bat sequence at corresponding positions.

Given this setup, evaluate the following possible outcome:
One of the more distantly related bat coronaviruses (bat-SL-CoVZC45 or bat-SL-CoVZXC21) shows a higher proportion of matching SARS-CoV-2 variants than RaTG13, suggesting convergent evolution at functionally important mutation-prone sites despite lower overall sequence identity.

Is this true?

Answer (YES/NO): NO